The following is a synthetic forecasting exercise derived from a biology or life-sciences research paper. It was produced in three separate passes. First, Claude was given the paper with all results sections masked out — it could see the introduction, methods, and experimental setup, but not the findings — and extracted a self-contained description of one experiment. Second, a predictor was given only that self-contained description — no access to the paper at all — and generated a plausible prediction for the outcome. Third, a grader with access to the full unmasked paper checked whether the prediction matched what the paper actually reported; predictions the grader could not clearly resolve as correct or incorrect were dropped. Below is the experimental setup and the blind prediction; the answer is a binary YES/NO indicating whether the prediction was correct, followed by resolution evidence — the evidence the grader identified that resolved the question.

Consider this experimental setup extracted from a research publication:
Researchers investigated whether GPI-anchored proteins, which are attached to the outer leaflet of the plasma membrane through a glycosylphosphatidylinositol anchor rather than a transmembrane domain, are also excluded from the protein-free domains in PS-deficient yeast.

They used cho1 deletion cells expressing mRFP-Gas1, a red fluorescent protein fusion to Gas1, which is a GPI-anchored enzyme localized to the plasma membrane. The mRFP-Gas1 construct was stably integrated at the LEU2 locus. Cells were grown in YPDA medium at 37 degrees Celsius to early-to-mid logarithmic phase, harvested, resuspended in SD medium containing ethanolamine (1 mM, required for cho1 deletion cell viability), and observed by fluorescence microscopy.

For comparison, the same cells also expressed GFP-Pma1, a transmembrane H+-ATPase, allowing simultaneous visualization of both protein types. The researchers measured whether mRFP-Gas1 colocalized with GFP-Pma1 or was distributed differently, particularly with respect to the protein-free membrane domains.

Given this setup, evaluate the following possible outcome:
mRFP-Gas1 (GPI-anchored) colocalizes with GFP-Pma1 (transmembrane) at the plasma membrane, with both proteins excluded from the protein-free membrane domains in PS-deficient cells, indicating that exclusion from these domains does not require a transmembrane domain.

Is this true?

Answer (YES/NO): NO